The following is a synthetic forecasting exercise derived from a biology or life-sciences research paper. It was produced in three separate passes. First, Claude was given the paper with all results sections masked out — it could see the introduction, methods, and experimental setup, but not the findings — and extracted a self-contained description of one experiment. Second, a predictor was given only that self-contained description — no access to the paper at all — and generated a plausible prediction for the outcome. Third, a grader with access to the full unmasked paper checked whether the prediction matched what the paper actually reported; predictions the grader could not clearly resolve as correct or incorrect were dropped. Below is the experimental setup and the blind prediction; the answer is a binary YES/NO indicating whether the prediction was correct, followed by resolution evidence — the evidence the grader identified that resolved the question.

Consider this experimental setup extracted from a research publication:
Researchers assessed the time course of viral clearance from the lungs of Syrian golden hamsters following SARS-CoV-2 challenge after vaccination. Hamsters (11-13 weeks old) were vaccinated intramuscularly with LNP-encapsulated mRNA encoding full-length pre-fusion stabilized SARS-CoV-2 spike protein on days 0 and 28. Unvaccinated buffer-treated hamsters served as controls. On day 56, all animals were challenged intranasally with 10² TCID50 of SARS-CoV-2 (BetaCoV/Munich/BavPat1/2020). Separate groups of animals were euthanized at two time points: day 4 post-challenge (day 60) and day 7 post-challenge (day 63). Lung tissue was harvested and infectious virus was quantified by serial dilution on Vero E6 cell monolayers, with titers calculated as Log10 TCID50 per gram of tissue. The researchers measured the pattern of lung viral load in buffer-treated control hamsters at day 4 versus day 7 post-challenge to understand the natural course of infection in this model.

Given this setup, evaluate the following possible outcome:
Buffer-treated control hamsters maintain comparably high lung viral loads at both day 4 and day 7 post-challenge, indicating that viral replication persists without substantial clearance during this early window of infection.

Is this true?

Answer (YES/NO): NO